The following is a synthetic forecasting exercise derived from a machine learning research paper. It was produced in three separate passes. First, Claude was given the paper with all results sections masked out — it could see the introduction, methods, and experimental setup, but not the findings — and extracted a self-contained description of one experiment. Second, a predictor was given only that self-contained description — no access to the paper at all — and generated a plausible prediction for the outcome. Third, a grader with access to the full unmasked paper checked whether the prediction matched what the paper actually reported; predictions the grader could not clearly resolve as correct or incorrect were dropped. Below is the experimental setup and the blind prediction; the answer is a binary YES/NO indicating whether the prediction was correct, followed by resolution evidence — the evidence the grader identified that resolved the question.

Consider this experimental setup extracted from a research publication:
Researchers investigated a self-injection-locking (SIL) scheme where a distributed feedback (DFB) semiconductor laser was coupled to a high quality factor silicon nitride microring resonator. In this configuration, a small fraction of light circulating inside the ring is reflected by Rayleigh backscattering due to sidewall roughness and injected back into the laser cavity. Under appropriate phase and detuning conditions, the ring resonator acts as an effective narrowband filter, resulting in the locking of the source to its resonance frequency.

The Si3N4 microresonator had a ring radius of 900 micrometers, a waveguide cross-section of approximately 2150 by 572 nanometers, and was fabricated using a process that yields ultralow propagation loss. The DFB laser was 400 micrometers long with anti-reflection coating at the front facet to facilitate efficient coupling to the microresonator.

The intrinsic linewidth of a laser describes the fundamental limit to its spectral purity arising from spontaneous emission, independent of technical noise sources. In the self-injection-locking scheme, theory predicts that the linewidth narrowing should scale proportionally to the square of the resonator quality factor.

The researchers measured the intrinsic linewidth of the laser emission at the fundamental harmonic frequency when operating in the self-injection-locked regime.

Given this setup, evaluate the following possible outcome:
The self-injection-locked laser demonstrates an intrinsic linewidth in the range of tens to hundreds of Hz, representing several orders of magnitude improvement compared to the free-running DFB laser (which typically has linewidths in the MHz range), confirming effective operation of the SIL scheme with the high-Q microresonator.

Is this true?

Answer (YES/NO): YES